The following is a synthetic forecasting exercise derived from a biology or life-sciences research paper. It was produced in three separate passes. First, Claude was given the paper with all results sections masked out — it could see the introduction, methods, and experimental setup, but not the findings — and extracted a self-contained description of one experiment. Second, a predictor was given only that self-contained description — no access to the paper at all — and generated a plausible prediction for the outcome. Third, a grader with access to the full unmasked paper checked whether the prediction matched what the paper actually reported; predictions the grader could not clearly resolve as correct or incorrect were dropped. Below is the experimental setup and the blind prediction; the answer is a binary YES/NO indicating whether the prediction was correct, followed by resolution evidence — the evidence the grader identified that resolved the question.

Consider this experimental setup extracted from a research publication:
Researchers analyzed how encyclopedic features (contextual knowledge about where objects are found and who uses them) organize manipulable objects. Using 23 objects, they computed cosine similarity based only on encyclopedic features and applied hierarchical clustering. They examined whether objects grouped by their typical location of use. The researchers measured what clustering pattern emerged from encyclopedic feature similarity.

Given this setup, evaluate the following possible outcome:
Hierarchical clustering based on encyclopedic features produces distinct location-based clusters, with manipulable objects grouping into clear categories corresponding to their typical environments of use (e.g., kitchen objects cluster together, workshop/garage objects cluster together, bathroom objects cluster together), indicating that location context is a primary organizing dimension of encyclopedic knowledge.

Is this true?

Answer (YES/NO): YES